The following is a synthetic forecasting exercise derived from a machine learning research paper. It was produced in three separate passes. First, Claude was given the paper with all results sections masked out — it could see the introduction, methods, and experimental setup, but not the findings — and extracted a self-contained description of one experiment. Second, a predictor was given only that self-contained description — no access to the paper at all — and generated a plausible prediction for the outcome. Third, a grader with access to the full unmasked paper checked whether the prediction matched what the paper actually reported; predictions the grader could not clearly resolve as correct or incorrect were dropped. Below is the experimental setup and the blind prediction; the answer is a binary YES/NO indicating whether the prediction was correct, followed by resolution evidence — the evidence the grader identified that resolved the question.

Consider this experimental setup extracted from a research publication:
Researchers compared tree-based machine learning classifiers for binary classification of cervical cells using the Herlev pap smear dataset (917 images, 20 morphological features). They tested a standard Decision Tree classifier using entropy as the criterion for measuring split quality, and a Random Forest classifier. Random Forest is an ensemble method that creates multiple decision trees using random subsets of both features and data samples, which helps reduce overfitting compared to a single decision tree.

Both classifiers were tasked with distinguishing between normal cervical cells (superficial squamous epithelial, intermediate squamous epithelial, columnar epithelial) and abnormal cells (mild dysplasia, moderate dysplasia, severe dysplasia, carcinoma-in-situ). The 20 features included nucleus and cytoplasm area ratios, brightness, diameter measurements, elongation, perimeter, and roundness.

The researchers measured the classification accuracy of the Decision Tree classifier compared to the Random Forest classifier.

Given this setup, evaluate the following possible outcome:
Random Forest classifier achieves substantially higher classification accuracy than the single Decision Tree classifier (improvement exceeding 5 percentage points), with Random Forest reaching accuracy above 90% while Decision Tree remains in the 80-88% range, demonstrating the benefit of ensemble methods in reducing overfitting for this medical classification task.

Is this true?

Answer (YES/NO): NO